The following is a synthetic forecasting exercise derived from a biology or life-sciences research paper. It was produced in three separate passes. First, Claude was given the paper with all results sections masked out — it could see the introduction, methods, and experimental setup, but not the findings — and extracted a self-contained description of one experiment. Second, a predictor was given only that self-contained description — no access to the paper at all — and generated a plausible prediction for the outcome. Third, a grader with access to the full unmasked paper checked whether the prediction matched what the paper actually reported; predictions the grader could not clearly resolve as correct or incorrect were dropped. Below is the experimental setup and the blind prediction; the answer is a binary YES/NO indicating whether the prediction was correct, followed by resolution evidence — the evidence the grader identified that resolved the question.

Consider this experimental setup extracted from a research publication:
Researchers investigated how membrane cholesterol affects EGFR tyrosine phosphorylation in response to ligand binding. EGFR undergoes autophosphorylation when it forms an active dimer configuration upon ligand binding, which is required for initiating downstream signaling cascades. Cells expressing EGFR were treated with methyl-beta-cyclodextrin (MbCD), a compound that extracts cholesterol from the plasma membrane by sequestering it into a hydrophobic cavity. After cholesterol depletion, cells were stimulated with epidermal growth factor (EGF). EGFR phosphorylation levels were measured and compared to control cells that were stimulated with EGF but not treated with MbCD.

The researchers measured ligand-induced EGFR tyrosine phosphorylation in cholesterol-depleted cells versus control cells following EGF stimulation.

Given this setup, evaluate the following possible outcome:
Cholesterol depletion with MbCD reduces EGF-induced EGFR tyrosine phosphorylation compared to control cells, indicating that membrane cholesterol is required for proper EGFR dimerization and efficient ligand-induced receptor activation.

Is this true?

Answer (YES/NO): NO